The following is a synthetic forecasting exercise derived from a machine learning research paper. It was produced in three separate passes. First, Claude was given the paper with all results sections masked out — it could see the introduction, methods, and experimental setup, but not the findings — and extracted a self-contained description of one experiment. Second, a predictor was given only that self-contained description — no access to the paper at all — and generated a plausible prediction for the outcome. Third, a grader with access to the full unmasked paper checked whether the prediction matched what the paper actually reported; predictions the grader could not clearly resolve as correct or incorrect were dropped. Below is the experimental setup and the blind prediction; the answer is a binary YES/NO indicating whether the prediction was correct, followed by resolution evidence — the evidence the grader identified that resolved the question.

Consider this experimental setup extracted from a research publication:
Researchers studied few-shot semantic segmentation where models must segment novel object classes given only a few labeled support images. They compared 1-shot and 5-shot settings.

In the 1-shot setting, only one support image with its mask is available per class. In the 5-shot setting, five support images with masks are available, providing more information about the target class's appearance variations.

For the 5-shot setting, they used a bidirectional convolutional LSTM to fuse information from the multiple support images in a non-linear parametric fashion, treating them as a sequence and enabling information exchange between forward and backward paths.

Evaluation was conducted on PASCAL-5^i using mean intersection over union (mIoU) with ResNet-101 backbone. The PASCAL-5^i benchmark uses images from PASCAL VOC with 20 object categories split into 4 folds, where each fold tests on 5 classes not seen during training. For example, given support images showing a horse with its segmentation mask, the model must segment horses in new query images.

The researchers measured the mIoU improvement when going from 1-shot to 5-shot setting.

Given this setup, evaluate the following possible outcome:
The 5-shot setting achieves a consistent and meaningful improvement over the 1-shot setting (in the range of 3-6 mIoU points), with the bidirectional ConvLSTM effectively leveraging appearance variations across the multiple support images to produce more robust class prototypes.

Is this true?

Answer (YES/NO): NO